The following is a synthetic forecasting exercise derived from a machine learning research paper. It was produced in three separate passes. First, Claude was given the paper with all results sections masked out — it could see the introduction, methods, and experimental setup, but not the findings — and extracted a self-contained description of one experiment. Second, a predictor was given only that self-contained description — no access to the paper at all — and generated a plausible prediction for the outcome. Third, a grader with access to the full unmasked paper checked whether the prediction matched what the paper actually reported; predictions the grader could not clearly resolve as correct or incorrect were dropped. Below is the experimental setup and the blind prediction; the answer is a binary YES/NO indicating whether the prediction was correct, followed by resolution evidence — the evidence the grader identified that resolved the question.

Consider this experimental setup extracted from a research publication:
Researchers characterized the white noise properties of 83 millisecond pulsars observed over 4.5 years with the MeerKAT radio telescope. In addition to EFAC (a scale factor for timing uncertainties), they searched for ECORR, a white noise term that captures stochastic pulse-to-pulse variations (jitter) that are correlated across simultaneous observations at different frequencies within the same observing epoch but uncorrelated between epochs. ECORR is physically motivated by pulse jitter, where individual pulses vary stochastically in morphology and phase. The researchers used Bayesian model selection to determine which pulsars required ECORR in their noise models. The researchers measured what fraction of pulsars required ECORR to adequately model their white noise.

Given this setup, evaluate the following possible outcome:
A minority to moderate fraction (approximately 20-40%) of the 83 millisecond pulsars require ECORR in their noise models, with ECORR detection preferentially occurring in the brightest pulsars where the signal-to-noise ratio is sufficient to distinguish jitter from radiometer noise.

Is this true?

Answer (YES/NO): YES